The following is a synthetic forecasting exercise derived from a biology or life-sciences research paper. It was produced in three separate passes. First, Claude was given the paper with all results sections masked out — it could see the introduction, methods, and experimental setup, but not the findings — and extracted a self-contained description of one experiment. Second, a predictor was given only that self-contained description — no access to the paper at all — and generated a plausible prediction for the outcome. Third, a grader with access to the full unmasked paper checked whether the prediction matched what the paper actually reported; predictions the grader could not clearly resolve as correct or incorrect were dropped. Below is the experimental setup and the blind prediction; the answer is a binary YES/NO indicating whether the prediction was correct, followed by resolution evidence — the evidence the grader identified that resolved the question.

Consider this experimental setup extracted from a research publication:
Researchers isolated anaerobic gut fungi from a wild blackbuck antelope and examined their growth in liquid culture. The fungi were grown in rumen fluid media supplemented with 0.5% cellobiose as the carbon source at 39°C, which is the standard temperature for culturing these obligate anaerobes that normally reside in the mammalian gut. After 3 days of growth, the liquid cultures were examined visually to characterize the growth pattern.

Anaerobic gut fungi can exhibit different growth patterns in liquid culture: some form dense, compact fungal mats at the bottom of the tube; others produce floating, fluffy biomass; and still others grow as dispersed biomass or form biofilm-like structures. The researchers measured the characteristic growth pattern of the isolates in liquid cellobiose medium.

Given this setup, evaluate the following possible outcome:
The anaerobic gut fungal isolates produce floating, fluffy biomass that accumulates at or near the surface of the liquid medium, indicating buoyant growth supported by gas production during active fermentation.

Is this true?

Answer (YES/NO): NO